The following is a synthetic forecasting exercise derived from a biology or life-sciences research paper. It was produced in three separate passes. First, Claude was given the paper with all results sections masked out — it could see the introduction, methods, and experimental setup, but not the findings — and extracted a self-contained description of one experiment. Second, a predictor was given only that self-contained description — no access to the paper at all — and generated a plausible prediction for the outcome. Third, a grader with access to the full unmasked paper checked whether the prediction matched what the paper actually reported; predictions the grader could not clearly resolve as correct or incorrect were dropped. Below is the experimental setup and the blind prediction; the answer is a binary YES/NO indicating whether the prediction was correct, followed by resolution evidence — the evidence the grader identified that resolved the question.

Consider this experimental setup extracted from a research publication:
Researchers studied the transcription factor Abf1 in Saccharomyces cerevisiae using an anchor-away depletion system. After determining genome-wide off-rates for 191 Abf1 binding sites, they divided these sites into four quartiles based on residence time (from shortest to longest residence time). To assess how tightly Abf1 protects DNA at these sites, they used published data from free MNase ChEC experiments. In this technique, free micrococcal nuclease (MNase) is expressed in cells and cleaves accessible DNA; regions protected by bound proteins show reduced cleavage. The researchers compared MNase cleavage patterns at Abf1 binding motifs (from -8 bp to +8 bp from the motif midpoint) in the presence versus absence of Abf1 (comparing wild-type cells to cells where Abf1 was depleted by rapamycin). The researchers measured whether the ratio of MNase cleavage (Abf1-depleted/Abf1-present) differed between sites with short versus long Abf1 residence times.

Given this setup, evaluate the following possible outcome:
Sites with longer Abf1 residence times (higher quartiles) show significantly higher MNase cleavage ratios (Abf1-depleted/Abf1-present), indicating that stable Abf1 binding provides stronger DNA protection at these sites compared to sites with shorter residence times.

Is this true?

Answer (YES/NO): YES